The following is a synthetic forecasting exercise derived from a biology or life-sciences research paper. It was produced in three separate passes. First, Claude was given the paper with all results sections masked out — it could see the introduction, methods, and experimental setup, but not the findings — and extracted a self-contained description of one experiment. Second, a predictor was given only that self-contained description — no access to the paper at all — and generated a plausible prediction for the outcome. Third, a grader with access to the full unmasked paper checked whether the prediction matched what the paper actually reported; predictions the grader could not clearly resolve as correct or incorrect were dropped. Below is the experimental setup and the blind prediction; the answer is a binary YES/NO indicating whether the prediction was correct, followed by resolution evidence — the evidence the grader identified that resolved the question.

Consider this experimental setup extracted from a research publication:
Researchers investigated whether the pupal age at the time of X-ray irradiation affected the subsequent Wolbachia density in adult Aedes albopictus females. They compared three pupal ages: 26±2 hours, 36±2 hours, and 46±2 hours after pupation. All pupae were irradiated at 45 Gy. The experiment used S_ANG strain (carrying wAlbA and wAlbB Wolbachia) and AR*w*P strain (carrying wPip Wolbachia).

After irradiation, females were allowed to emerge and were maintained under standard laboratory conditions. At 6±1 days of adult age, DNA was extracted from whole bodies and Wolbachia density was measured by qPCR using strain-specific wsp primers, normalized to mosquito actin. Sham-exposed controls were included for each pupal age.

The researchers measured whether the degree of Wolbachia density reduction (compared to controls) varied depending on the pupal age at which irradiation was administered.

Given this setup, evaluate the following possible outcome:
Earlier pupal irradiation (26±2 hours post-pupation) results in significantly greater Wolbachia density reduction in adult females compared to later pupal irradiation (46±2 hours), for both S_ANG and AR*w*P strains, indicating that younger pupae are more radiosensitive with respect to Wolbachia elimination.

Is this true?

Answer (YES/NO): YES